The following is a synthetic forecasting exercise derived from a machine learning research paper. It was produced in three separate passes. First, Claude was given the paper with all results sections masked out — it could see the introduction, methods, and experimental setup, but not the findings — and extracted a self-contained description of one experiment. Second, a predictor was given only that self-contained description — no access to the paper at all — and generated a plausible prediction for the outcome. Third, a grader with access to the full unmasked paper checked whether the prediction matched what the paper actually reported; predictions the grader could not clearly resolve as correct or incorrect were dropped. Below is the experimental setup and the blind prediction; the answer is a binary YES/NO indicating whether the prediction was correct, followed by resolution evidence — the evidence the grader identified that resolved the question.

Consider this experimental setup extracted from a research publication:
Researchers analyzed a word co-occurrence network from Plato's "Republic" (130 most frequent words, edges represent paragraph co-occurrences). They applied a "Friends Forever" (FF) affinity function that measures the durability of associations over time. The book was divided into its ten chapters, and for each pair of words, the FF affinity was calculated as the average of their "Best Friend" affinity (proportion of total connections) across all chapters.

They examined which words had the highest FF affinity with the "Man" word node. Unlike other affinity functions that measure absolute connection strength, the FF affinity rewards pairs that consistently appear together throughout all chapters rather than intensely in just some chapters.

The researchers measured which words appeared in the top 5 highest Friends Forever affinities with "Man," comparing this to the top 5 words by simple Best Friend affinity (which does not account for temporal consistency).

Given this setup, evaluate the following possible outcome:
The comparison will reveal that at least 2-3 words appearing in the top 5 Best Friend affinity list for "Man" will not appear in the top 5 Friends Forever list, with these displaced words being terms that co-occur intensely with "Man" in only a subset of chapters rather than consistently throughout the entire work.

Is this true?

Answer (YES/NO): YES